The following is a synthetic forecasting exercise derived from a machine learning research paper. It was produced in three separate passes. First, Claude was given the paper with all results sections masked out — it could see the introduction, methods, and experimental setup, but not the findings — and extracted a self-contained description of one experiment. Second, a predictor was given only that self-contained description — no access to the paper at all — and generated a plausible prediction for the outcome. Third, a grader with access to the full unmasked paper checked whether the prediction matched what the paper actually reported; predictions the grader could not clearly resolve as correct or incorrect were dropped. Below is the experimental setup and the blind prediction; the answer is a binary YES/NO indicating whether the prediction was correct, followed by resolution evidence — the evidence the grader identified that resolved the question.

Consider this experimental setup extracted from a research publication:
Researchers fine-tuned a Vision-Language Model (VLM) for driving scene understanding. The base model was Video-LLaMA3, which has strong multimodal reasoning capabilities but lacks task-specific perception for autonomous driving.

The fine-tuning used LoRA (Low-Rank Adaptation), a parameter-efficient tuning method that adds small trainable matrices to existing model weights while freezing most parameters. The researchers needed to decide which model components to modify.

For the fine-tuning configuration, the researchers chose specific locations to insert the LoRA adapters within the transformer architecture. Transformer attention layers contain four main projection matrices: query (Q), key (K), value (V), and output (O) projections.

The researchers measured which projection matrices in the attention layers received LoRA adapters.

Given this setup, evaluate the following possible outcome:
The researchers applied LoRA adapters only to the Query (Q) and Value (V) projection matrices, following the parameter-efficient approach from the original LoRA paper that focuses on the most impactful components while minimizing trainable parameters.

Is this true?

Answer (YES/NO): YES